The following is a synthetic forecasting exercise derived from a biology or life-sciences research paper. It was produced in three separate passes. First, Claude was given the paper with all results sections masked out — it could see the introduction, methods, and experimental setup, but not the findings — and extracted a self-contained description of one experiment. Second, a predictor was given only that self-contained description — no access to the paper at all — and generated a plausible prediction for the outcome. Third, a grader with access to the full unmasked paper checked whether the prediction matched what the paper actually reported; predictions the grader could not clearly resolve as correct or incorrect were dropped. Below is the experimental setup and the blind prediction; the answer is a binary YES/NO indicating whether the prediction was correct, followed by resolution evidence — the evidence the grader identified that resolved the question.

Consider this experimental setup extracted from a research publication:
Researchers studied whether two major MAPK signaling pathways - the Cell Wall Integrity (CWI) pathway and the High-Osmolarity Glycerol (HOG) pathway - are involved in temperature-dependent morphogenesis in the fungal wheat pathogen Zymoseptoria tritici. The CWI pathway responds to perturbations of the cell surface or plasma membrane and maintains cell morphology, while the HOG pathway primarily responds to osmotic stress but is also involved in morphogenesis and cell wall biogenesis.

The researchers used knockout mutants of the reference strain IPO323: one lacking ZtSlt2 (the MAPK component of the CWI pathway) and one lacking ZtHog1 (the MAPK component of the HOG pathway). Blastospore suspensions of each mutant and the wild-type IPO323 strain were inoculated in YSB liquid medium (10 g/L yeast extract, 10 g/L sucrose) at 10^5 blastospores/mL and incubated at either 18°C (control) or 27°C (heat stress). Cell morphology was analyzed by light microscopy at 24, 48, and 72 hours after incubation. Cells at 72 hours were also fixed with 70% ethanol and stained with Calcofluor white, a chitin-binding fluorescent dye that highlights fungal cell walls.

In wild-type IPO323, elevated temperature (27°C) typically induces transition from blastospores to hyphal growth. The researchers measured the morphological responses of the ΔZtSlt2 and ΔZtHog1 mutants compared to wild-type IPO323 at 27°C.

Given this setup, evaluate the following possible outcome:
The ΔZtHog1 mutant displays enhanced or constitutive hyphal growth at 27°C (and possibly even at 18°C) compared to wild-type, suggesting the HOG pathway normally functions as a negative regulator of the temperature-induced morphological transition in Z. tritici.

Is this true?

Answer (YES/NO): NO